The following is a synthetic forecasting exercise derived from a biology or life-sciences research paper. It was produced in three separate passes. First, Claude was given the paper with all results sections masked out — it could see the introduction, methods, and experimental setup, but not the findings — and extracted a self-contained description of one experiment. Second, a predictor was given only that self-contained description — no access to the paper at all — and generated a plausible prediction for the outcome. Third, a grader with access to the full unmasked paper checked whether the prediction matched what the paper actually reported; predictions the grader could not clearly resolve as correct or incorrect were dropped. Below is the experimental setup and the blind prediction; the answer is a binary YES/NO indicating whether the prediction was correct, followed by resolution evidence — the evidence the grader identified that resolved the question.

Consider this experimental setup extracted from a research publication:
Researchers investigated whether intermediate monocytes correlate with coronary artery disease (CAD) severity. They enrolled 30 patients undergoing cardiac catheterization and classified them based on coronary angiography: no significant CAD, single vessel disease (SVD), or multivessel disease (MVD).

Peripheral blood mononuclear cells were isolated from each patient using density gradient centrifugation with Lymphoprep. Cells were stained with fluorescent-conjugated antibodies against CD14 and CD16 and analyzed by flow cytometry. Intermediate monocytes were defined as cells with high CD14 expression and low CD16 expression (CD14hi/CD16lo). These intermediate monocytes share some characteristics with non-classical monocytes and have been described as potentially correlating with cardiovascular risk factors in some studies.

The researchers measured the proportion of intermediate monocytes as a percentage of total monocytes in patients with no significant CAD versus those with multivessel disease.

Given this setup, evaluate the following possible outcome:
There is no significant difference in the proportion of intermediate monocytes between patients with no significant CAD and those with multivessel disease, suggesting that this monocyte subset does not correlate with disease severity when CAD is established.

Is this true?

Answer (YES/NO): NO